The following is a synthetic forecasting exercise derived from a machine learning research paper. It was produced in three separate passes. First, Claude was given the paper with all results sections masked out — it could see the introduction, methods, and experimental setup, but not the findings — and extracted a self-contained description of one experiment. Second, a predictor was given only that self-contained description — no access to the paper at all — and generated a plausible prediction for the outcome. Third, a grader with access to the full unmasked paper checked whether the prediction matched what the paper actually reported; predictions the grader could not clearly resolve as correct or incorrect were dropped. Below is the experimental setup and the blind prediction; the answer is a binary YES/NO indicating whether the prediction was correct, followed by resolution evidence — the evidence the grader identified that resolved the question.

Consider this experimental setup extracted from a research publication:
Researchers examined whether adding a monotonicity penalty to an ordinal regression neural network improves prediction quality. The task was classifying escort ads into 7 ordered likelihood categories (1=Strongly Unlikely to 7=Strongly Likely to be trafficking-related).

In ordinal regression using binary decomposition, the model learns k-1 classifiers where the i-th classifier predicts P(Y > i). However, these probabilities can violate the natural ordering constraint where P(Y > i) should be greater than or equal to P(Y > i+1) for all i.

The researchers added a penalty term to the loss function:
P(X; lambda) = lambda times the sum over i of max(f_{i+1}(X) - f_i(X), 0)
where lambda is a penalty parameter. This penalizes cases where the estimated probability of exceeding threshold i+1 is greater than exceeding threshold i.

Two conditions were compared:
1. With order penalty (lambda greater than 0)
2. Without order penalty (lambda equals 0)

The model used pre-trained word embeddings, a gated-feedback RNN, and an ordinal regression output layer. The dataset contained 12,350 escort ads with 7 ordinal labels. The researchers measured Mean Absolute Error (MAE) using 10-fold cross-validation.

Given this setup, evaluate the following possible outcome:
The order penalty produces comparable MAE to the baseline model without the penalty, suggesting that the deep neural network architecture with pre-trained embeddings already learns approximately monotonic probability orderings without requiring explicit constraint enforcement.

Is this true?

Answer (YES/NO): YES